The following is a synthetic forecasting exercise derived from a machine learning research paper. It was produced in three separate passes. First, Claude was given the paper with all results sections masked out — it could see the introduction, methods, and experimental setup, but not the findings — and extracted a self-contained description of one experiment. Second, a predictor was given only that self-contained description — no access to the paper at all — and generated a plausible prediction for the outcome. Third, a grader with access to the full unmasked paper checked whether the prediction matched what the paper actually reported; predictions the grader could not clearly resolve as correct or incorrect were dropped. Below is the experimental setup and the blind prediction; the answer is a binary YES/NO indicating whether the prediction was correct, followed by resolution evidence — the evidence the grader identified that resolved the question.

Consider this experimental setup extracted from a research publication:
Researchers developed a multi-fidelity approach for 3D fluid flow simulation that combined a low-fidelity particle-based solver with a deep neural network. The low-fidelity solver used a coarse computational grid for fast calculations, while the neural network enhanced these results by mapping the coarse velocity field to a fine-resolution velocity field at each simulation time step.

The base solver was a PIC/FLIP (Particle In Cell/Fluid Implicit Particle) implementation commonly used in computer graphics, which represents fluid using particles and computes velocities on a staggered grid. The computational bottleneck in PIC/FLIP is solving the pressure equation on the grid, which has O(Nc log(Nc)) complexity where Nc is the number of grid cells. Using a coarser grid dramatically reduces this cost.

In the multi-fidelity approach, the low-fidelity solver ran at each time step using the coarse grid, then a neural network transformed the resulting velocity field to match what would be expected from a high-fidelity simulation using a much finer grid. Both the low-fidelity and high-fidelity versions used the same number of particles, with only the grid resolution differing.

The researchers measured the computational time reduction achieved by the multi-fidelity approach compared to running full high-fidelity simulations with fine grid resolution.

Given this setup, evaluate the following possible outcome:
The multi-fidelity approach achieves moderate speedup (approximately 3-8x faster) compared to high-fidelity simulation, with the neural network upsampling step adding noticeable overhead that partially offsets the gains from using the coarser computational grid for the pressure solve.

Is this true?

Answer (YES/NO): NO